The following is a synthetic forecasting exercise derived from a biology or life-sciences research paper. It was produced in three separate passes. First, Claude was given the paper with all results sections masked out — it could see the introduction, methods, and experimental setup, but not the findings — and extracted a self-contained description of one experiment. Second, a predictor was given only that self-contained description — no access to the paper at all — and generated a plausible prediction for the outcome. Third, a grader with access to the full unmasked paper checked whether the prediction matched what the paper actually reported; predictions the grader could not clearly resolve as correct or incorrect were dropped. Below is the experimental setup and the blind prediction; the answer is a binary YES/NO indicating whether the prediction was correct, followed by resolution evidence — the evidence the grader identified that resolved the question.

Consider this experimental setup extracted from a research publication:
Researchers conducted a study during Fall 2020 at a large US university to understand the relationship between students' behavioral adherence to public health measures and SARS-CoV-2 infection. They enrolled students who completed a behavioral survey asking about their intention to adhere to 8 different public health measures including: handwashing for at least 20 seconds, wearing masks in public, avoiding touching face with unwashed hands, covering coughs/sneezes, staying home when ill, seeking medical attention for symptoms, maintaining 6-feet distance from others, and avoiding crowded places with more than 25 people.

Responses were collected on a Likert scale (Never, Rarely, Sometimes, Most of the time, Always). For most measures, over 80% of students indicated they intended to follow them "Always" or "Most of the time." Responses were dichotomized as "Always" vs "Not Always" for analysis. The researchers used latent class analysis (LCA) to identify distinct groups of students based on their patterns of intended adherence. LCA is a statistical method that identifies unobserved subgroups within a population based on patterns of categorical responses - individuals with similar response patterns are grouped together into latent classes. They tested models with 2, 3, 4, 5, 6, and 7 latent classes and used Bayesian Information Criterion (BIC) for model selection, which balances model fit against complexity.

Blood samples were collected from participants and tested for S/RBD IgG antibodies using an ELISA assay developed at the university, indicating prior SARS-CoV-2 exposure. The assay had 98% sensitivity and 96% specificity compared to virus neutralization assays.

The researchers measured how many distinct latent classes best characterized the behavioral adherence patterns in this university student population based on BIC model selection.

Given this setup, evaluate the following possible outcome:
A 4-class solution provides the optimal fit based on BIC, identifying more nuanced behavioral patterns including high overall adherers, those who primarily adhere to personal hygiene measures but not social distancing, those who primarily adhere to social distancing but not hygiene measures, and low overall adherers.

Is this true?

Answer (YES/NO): NO